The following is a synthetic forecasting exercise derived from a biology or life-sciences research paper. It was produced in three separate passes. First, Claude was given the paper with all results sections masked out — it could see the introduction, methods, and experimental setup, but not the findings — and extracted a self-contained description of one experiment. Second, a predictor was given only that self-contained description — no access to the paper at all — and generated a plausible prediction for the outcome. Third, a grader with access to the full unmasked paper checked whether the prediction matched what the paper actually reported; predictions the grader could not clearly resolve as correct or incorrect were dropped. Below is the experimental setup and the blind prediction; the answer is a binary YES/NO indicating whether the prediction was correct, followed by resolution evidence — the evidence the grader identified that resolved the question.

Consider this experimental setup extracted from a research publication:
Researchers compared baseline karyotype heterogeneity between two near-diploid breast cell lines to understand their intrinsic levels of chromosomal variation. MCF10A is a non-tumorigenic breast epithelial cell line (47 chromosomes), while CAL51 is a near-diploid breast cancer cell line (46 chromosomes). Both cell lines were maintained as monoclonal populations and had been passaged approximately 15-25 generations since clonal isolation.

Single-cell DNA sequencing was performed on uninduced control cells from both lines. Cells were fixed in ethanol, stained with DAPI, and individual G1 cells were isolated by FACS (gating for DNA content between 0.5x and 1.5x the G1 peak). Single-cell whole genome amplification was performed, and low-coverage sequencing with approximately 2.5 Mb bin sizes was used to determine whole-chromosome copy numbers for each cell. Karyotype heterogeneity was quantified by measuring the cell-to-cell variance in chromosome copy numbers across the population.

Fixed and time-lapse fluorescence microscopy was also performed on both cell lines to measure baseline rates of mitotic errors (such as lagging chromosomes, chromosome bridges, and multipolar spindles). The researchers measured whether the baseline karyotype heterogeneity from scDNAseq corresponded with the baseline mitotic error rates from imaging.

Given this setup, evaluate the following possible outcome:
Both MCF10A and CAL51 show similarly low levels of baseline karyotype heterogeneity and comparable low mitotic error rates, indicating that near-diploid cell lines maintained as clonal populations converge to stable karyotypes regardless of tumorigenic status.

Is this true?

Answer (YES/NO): NO